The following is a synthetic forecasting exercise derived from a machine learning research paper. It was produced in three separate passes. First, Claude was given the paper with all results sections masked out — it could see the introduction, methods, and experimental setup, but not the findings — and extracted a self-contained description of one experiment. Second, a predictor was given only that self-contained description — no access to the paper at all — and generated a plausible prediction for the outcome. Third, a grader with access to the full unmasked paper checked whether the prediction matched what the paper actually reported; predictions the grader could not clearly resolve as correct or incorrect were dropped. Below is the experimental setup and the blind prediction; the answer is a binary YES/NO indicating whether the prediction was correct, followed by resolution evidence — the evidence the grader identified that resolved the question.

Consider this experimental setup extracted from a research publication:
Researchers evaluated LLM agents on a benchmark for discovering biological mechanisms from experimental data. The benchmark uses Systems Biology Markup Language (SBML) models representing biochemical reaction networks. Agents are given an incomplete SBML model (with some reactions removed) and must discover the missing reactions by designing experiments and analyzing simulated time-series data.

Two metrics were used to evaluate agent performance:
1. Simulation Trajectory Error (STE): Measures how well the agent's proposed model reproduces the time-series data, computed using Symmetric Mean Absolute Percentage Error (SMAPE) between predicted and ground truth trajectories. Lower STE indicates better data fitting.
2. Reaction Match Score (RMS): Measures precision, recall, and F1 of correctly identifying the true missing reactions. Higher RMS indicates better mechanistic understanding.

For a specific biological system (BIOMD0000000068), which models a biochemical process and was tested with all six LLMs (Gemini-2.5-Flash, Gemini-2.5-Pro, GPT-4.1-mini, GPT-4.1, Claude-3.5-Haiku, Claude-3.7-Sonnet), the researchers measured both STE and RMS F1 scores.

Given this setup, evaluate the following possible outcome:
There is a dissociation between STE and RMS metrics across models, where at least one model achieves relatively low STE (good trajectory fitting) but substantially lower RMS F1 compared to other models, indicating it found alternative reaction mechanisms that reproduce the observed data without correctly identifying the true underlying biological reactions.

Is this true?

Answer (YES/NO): NO